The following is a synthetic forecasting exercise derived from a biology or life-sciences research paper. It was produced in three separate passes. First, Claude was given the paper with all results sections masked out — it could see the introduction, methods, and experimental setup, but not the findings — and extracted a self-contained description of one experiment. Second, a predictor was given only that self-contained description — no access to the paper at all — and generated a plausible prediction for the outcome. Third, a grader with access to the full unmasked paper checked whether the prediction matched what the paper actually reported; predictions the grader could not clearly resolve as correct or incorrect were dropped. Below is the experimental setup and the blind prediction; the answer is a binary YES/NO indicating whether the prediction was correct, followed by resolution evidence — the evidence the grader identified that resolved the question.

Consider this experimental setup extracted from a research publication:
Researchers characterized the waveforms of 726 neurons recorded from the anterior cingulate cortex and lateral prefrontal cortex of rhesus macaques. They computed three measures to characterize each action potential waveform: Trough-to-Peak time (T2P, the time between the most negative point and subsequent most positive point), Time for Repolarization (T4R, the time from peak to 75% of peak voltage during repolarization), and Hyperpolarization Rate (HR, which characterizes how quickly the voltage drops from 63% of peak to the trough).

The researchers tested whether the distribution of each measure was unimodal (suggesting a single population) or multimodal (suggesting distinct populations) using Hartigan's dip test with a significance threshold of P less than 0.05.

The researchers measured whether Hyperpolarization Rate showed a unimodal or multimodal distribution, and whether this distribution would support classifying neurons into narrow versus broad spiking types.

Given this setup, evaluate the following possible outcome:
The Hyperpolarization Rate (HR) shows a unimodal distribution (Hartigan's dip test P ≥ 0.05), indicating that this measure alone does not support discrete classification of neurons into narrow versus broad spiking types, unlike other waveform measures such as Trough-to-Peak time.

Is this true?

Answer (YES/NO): NO